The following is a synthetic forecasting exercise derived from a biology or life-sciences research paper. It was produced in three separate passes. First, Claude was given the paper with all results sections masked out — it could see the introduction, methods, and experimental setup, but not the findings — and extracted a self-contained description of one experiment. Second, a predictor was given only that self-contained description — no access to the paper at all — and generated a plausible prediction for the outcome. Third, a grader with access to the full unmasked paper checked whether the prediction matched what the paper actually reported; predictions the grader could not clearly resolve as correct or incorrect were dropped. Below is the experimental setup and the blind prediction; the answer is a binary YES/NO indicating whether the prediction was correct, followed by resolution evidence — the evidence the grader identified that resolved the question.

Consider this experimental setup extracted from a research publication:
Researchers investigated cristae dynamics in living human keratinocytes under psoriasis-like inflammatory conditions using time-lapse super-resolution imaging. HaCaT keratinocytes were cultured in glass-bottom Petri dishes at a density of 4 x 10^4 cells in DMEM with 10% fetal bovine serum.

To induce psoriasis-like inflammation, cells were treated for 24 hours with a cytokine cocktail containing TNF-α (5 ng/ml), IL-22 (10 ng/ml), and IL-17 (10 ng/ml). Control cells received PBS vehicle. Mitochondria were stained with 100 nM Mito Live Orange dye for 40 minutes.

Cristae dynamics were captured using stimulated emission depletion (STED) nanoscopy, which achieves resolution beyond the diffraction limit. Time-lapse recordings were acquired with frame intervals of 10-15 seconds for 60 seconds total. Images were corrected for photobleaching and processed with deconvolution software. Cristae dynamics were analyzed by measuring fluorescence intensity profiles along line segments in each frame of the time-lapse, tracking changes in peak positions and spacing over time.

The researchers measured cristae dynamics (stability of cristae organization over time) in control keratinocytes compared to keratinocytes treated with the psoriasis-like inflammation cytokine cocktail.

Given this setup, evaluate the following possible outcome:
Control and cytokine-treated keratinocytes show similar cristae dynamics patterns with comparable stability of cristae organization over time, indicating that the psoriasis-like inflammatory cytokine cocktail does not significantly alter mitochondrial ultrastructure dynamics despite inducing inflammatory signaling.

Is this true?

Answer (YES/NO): NO